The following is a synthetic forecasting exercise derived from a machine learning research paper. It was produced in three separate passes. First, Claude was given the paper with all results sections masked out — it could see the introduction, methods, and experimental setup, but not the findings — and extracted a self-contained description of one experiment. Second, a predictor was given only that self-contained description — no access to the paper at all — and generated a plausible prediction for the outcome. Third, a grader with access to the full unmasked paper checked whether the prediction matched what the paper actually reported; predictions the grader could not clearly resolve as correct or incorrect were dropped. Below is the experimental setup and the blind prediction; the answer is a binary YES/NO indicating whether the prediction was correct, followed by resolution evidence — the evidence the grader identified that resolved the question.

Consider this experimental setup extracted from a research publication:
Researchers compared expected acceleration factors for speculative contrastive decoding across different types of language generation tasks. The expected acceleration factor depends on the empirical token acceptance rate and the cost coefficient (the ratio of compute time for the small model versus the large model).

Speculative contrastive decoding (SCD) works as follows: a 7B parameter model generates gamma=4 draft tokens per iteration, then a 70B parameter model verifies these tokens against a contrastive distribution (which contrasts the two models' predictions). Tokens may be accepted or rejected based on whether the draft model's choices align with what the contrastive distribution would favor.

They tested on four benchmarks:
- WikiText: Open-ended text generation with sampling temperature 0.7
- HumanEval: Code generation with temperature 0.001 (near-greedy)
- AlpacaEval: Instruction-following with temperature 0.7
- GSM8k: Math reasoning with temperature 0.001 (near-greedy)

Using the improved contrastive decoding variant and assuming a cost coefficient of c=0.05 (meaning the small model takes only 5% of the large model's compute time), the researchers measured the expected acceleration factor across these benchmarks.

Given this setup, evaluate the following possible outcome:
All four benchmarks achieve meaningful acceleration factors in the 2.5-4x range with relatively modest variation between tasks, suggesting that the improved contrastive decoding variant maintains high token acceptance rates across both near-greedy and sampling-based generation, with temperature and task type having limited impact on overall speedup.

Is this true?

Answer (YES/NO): NO